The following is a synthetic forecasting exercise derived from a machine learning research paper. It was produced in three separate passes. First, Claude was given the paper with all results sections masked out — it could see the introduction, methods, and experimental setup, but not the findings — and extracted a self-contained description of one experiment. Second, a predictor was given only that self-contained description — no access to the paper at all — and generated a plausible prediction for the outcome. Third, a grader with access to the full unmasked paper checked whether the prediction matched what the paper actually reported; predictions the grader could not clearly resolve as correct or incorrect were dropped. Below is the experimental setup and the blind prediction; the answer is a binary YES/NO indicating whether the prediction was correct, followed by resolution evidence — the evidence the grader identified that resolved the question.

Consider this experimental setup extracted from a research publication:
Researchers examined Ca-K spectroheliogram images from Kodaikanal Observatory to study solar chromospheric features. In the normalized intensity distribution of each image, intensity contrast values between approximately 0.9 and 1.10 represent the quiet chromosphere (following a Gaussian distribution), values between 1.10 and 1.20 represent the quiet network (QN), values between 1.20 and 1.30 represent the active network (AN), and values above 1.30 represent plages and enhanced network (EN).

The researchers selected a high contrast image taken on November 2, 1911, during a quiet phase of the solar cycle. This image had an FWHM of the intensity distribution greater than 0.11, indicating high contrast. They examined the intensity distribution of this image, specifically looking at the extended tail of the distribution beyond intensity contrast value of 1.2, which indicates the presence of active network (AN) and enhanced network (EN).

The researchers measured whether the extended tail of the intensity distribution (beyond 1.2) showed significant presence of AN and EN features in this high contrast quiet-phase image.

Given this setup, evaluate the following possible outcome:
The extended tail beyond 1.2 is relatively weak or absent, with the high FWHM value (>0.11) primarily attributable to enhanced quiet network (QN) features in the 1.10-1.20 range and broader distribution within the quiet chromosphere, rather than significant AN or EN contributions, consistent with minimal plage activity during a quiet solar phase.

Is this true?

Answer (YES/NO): NO